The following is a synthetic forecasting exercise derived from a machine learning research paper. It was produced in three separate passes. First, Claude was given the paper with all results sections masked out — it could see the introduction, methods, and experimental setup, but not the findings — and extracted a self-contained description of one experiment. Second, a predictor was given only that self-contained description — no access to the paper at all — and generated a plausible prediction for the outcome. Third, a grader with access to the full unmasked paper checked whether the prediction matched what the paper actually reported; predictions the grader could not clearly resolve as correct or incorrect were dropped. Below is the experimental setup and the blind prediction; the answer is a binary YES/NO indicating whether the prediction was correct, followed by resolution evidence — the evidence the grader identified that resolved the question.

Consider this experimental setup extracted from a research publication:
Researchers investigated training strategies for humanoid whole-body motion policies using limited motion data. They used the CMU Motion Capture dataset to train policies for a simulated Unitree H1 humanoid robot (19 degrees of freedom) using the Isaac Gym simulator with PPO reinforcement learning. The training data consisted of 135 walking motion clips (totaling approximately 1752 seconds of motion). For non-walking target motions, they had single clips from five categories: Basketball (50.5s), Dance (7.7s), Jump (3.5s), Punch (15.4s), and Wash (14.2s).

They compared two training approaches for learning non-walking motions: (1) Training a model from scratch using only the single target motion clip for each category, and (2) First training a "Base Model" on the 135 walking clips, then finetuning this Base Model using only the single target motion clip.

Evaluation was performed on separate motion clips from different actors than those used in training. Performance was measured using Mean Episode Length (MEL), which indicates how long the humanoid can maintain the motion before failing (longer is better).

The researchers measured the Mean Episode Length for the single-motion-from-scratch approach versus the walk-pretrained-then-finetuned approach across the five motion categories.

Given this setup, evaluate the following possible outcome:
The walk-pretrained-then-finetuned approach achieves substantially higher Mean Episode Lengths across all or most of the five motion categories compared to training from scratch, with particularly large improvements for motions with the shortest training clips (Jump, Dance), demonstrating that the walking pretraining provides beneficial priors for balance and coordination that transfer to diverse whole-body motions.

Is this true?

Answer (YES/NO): NO